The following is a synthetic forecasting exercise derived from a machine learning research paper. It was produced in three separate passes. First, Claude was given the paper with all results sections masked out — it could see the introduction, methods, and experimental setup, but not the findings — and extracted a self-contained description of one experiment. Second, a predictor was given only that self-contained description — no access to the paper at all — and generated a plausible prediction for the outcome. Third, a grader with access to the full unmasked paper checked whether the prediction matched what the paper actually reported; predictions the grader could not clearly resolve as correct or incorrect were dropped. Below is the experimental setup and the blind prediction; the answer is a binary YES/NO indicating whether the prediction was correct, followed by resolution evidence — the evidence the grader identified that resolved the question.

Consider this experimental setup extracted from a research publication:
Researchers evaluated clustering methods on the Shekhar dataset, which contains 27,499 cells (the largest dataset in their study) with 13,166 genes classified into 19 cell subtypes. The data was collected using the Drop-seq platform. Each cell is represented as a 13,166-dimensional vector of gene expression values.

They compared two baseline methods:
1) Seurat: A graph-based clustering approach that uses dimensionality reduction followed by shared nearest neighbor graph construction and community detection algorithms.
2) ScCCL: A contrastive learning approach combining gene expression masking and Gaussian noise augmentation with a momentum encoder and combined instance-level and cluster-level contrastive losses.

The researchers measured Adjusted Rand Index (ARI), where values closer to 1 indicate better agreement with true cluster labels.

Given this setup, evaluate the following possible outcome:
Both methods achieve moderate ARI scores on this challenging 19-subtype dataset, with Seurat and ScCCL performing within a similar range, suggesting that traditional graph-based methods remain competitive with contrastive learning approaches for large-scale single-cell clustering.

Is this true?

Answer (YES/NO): NO